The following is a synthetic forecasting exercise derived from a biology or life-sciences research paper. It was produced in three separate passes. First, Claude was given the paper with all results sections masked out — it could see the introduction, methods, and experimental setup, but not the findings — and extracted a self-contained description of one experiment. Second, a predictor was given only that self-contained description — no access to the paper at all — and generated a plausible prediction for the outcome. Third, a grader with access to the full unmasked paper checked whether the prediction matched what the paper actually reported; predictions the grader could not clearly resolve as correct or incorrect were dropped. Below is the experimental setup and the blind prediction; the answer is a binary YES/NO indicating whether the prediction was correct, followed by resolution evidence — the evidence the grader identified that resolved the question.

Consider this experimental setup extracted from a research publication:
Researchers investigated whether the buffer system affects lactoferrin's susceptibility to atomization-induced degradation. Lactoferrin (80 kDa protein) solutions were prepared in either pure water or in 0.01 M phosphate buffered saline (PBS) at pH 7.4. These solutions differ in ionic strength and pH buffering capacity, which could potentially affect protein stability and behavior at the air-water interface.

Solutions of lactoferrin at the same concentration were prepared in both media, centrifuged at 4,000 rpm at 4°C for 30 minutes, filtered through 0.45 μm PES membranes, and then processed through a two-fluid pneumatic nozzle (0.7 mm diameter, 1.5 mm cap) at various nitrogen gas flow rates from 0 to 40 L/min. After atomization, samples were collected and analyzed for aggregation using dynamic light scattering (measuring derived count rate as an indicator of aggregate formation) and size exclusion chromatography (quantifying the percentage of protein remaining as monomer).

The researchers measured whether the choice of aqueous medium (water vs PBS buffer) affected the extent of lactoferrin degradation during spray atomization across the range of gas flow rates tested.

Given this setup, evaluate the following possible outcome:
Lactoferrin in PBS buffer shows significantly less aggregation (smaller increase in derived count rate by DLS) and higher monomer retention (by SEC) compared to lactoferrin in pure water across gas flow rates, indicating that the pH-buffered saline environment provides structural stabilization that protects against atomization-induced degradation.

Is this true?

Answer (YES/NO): NO